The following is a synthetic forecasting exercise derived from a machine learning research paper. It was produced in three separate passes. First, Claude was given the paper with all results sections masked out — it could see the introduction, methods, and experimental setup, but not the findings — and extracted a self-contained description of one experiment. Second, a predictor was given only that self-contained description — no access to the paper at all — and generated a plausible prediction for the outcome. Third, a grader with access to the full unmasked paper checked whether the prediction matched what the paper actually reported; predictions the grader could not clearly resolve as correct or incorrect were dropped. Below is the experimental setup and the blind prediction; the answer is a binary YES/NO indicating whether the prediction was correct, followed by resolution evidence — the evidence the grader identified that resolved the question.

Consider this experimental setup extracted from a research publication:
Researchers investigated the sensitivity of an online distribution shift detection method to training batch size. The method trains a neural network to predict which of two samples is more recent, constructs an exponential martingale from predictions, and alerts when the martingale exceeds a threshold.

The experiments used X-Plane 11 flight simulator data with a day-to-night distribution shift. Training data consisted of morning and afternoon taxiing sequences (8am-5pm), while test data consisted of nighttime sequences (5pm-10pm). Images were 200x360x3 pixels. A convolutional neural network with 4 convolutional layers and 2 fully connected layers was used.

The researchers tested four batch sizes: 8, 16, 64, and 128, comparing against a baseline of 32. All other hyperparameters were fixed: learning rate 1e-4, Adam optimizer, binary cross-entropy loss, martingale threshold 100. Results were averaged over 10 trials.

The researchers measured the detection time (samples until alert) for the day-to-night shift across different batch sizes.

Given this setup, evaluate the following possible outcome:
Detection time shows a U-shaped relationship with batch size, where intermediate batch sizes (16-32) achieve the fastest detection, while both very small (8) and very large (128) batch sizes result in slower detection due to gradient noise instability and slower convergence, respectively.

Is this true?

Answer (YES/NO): NO